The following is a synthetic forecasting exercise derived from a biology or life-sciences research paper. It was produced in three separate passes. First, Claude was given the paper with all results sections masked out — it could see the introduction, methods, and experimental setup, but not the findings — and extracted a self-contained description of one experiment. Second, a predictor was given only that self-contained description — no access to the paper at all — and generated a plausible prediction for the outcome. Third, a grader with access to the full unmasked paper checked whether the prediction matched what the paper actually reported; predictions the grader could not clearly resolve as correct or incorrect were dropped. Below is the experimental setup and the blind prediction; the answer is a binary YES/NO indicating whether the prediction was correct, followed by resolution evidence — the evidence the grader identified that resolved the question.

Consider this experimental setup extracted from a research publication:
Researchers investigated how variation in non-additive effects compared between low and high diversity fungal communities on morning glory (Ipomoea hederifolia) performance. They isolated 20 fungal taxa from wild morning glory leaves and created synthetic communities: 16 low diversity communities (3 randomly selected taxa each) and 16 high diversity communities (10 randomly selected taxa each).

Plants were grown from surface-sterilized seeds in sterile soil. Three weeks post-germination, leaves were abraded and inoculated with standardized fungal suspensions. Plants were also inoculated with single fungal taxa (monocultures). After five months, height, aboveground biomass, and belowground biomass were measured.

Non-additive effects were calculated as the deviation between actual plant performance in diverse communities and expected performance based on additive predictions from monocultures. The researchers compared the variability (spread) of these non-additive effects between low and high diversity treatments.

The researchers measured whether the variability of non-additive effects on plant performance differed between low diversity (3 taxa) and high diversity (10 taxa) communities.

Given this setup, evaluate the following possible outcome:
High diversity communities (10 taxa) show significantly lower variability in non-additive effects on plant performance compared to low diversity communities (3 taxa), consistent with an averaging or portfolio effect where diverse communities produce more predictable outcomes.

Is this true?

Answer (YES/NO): YES